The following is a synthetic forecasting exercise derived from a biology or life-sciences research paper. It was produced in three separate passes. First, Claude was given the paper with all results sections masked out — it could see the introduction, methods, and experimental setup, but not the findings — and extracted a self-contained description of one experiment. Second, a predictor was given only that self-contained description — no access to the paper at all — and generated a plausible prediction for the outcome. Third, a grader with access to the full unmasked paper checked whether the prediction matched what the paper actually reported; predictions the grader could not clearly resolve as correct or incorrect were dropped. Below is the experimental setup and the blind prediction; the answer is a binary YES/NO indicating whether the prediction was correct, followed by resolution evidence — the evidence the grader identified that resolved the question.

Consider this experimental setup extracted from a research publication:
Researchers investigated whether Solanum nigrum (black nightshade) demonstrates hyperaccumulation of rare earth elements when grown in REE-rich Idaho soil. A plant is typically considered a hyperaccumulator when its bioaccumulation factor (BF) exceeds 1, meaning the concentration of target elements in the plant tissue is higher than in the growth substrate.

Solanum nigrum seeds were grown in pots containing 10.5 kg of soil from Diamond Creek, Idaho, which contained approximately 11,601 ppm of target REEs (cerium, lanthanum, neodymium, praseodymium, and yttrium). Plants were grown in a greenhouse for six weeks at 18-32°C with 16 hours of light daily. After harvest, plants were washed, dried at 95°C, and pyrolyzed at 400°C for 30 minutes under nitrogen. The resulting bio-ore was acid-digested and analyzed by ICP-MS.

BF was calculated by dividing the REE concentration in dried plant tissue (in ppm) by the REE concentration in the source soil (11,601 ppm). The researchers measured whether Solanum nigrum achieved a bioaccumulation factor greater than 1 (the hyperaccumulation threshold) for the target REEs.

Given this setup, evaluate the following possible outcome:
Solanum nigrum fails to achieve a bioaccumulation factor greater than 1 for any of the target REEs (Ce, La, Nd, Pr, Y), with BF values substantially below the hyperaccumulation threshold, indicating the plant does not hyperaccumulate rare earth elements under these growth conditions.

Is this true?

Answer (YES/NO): NO